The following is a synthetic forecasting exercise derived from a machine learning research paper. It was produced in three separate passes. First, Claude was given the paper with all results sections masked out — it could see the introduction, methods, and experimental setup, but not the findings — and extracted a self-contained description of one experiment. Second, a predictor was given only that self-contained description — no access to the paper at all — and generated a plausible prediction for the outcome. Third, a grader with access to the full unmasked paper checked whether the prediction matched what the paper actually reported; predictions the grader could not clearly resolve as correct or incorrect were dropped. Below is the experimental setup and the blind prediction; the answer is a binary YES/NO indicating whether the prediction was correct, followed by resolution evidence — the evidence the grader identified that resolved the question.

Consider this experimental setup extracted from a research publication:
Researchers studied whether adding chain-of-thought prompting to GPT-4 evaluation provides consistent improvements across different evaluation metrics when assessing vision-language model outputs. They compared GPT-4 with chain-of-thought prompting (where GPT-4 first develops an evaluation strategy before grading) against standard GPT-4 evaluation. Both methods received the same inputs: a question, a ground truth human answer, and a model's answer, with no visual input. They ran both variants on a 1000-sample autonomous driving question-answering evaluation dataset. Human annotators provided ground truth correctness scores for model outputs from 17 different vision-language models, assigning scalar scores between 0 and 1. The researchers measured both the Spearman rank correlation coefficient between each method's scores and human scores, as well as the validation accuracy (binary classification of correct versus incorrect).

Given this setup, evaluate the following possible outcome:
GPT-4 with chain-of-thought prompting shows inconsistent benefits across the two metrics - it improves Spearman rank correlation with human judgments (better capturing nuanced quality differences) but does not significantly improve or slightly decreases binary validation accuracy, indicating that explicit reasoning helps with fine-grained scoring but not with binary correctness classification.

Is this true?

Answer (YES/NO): NO